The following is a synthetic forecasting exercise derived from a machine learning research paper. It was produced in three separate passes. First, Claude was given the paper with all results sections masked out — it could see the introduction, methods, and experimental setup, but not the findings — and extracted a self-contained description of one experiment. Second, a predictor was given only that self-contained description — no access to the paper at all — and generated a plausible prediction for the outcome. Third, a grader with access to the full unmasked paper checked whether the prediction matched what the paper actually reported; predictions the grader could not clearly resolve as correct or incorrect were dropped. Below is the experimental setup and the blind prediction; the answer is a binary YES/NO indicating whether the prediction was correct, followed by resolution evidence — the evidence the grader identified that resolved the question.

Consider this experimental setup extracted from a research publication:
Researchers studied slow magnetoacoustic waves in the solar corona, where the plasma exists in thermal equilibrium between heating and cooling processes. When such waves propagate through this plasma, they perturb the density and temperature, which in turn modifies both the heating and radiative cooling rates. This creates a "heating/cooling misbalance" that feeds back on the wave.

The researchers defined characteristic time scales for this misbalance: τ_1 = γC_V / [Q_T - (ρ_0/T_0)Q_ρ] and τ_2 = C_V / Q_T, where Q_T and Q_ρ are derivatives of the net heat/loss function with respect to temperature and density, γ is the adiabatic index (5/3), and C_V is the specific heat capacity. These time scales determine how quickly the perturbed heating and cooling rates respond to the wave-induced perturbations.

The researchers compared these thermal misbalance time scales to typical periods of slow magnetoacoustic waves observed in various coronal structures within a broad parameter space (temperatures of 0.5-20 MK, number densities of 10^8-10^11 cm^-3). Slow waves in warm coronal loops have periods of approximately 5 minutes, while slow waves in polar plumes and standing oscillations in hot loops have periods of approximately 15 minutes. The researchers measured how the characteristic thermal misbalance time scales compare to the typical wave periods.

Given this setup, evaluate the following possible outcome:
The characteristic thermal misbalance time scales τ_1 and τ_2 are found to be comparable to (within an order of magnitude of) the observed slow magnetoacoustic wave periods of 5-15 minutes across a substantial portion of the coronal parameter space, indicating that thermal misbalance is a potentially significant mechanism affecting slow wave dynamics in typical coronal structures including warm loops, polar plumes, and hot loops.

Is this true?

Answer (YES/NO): YES